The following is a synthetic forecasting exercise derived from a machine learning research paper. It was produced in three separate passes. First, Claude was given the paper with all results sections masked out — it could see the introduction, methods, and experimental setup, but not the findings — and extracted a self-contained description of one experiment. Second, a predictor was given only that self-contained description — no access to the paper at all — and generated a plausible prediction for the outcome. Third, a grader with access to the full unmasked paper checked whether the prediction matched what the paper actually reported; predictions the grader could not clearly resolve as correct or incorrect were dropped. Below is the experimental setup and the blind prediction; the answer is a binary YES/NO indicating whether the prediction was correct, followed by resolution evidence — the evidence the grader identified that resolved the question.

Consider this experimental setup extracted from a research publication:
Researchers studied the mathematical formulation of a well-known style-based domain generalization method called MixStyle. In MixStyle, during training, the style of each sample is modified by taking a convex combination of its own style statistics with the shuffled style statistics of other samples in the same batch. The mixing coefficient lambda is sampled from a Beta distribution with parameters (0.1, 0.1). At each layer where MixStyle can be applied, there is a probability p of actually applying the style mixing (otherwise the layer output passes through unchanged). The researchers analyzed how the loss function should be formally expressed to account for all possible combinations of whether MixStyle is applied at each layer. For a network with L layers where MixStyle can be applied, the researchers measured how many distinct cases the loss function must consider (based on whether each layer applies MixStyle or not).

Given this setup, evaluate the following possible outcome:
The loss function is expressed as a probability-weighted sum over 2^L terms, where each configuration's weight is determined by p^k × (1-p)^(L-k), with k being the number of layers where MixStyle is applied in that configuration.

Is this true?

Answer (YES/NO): NO